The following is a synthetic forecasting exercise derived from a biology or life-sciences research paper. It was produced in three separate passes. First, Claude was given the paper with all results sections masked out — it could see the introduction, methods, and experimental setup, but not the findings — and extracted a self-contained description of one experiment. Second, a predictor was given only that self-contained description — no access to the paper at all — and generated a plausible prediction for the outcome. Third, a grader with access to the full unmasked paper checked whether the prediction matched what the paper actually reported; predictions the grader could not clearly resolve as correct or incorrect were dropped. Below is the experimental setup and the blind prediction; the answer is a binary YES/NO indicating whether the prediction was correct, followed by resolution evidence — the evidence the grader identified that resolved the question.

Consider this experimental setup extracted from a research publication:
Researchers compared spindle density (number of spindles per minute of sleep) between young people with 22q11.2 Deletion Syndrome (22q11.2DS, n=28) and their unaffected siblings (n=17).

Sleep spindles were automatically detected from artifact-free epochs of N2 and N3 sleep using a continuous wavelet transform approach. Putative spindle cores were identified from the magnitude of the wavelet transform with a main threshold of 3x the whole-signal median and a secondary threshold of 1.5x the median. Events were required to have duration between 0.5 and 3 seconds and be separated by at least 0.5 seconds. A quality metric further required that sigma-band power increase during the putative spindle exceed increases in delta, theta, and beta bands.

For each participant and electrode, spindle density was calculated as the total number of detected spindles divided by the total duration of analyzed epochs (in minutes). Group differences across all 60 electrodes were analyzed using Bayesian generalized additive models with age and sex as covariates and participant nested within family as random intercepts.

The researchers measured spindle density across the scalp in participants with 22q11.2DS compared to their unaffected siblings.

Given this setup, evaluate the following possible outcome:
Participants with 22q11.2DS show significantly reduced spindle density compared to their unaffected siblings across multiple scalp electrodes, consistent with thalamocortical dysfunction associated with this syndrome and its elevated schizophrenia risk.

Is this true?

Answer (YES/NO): NO